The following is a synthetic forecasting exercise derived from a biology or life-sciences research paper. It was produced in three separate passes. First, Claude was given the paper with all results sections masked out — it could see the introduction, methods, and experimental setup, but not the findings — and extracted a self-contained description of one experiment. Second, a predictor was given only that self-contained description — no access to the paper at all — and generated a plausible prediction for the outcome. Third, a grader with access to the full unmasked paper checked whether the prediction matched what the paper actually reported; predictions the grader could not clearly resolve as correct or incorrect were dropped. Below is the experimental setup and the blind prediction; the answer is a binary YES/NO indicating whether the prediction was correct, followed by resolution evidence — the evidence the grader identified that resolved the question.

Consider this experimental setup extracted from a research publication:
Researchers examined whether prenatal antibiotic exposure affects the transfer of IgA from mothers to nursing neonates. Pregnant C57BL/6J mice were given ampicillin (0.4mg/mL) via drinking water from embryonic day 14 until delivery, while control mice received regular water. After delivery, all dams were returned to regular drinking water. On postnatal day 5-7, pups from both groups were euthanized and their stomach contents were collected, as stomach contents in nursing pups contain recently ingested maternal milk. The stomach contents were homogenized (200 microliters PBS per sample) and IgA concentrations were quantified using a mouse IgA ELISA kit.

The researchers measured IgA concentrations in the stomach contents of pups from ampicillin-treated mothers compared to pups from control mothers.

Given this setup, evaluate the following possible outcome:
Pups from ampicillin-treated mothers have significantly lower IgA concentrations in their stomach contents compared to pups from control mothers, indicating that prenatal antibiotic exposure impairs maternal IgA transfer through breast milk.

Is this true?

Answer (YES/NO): NO